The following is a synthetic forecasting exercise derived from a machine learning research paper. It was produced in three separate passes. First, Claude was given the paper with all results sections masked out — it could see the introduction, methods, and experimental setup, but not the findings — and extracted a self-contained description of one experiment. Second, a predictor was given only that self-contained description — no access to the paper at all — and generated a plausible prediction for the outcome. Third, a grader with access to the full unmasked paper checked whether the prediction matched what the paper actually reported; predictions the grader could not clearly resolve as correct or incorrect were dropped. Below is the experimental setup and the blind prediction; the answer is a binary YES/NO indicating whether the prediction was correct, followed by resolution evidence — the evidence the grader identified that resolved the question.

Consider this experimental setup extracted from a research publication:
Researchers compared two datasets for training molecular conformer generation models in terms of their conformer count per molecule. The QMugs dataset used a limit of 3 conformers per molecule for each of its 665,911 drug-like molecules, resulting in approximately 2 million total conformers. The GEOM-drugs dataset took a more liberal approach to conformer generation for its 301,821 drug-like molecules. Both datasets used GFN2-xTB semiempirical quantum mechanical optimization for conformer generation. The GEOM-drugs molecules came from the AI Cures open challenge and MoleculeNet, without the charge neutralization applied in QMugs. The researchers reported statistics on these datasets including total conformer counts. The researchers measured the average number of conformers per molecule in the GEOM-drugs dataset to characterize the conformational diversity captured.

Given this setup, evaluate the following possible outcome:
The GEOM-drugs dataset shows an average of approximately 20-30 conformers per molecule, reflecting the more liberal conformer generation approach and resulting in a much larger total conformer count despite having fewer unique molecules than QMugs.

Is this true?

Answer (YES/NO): NO